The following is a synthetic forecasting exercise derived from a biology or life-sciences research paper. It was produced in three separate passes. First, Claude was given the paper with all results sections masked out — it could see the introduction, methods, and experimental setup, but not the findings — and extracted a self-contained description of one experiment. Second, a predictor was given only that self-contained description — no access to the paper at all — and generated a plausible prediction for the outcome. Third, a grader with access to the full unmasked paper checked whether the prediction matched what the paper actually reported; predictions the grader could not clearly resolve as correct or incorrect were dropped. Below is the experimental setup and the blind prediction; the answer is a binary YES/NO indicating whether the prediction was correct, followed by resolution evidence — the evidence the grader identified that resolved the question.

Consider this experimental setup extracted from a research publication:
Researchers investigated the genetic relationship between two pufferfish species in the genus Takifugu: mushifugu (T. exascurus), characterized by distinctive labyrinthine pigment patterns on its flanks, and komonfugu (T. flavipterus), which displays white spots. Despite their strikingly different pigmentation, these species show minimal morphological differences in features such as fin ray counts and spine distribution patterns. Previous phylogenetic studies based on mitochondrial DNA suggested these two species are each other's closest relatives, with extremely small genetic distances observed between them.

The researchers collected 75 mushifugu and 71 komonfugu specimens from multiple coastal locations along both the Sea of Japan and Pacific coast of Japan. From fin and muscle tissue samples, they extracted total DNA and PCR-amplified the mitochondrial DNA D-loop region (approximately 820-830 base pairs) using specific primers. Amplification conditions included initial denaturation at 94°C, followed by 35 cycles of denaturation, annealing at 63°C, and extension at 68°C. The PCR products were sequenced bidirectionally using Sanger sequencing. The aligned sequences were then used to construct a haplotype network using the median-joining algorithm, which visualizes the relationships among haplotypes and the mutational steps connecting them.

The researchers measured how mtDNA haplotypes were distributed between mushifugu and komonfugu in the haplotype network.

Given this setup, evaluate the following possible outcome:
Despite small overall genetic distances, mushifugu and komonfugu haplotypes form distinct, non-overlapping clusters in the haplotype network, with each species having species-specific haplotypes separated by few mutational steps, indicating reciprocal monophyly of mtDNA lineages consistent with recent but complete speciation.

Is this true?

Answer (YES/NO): NO